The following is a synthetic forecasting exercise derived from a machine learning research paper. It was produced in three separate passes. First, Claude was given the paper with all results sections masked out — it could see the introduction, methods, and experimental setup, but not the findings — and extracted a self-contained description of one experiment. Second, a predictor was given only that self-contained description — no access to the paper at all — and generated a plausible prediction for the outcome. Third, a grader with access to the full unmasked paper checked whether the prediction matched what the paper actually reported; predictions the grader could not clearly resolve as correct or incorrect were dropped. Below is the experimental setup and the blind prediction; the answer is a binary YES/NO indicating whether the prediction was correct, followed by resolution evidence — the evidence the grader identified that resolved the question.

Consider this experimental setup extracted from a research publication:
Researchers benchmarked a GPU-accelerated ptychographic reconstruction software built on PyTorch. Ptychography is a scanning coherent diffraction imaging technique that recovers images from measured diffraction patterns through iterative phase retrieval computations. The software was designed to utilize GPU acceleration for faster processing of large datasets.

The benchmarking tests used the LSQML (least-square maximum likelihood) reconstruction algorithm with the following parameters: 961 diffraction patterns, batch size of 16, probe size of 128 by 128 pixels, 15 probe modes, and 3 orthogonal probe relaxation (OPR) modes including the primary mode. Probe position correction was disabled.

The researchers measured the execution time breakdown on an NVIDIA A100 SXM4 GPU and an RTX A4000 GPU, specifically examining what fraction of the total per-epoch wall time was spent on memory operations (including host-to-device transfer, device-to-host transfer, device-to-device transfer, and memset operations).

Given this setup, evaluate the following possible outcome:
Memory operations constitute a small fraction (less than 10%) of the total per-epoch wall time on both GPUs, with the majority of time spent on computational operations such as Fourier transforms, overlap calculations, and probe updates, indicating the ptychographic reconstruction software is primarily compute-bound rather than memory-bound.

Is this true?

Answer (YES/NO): YES